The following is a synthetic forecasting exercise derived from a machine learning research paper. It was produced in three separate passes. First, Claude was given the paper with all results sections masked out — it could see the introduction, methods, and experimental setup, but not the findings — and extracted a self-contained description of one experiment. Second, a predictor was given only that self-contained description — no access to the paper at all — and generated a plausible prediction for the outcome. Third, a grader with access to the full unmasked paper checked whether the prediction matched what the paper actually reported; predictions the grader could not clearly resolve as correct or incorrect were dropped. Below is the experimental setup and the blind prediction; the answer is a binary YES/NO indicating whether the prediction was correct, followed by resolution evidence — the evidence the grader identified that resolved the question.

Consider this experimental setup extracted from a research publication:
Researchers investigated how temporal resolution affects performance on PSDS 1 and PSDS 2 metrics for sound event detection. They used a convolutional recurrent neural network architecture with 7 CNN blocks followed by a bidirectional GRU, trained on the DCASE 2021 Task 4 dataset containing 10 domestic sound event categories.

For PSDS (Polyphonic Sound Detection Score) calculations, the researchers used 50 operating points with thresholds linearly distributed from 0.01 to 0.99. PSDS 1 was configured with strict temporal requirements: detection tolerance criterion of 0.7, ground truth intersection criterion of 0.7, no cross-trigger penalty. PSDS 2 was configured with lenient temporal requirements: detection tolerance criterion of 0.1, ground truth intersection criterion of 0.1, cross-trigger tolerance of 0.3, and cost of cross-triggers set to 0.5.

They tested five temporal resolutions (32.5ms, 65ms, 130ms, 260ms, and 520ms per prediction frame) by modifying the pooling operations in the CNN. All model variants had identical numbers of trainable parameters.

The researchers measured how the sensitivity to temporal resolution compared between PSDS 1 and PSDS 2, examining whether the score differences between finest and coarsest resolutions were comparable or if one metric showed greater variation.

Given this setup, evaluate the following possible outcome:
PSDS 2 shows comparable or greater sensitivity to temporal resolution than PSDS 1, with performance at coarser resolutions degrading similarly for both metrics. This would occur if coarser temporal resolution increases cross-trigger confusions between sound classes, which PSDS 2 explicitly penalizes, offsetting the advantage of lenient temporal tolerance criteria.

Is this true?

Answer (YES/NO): NO